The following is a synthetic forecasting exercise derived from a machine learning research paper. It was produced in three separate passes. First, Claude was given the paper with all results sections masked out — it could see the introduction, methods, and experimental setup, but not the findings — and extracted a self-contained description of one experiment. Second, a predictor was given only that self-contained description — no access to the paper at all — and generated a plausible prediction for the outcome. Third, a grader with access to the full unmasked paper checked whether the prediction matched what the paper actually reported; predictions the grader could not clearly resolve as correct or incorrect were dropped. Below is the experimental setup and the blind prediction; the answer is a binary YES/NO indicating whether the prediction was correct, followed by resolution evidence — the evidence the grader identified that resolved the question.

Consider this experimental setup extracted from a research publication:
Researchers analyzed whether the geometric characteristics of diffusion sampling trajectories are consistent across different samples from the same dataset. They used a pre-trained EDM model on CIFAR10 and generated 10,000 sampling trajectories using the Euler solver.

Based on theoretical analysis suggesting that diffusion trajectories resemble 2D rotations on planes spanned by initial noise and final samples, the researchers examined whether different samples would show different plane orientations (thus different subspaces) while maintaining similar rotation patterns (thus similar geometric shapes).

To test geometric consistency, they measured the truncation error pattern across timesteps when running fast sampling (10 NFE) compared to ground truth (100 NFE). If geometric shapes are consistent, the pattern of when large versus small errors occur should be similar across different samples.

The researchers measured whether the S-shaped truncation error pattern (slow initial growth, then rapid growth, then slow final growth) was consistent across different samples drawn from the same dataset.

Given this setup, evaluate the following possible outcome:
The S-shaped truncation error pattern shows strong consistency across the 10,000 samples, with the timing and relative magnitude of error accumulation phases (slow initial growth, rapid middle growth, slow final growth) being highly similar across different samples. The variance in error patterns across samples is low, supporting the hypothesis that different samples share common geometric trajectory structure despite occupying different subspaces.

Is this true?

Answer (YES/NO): YES